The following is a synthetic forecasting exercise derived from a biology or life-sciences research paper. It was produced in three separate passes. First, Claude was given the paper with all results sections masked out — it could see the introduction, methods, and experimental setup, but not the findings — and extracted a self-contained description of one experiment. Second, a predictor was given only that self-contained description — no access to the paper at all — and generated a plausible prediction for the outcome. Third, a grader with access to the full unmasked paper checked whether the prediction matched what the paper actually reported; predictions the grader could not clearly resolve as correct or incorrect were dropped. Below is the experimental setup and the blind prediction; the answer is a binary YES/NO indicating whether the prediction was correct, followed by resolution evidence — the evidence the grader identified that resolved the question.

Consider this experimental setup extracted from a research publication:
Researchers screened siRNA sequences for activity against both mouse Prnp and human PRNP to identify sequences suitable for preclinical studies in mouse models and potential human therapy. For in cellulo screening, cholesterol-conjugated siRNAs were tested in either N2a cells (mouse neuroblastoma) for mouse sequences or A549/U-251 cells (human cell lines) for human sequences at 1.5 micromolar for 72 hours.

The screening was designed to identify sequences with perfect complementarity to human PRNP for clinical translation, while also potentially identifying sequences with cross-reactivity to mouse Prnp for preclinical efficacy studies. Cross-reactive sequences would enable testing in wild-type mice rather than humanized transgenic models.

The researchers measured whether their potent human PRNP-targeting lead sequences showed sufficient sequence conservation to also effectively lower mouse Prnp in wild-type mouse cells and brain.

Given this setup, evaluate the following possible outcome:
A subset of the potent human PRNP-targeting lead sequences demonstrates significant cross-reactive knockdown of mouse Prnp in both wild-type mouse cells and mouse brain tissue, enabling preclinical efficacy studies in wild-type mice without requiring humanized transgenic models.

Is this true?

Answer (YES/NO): NO